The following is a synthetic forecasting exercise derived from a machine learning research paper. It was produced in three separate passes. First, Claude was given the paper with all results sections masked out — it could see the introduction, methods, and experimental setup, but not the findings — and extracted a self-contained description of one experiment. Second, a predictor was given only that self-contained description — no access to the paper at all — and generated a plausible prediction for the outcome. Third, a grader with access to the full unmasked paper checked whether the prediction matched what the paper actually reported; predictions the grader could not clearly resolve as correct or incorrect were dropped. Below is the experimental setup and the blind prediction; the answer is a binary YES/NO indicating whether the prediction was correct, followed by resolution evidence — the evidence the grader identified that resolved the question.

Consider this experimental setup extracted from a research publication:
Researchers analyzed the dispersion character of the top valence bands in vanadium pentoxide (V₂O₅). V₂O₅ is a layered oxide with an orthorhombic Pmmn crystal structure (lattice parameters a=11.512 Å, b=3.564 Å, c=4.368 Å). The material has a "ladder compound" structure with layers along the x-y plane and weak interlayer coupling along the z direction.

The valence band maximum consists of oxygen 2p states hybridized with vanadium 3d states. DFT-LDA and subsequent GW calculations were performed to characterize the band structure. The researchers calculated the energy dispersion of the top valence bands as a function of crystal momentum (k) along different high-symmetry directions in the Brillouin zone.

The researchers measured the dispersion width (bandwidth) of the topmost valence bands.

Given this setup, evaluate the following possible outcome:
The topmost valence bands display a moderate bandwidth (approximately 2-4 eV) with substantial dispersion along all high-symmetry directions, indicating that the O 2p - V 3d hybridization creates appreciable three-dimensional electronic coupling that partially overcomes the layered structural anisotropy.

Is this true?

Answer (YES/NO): NO